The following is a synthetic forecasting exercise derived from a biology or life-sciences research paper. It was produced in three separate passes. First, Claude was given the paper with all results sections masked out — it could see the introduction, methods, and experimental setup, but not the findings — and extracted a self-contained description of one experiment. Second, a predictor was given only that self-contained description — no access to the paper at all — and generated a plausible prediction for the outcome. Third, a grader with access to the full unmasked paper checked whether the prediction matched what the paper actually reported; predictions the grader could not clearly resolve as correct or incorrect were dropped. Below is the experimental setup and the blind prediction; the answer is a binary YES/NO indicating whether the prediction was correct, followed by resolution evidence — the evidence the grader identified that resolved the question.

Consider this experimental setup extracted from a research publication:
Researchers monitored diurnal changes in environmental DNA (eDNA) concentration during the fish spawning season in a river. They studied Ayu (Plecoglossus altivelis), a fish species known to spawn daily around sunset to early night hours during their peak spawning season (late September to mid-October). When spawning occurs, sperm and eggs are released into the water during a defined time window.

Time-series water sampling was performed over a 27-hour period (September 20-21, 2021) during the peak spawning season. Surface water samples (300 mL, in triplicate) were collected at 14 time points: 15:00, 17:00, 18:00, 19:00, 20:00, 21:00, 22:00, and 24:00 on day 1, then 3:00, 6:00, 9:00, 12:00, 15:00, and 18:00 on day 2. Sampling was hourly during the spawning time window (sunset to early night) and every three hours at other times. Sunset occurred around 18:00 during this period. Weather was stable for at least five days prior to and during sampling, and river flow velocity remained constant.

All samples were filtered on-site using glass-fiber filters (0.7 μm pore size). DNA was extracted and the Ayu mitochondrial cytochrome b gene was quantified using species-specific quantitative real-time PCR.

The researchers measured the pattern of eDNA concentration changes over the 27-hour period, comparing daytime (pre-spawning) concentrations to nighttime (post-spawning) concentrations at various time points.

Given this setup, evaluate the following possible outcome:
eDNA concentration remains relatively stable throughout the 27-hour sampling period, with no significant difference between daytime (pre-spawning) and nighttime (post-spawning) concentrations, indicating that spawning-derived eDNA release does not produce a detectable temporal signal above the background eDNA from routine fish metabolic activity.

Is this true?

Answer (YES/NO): NO